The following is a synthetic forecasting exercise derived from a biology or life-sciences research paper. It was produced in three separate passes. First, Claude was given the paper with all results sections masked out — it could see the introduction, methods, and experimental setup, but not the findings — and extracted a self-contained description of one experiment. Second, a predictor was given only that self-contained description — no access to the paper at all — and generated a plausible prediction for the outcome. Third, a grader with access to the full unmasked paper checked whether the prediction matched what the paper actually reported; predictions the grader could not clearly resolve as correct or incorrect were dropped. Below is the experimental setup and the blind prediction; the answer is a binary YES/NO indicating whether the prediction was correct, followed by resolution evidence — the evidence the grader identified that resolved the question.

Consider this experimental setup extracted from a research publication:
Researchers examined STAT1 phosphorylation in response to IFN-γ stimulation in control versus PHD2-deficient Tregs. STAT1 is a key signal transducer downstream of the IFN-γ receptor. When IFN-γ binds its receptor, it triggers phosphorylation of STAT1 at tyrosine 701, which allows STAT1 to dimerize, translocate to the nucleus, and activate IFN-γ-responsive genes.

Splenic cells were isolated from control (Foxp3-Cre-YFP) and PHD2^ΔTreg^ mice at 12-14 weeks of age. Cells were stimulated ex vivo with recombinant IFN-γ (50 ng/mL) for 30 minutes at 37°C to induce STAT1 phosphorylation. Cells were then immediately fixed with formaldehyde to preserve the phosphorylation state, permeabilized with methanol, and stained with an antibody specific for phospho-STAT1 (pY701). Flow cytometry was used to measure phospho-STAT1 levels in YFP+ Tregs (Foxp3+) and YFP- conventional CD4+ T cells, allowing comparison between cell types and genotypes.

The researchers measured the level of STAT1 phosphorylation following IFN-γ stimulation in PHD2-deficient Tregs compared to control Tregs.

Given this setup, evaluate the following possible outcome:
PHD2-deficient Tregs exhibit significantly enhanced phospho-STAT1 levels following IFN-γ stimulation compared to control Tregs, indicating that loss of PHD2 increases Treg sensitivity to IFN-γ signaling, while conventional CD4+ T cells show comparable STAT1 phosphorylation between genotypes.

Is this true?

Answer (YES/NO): NO